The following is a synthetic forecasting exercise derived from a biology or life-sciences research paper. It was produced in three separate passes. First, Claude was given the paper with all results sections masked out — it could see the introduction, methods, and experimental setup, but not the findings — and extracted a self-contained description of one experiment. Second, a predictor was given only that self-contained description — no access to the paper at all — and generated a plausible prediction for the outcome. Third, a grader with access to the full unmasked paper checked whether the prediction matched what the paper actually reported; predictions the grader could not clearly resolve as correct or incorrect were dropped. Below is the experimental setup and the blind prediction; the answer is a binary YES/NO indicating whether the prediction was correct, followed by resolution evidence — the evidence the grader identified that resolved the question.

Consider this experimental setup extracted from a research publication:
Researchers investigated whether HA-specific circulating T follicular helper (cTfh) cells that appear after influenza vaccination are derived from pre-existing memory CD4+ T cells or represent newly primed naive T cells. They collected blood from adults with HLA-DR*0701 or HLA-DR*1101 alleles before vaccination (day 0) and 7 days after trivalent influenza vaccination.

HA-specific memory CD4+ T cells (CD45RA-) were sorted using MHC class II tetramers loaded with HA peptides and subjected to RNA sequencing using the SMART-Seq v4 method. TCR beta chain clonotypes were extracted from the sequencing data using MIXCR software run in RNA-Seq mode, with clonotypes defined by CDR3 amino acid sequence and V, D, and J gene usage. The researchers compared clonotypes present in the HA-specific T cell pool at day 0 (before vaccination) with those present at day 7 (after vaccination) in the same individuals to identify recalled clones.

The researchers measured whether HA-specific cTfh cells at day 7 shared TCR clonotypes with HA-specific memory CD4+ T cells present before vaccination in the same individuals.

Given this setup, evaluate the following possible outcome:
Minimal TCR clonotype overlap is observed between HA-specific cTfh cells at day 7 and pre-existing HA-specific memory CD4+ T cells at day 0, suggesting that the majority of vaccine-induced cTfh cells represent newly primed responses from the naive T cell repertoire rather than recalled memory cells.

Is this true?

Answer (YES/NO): NO